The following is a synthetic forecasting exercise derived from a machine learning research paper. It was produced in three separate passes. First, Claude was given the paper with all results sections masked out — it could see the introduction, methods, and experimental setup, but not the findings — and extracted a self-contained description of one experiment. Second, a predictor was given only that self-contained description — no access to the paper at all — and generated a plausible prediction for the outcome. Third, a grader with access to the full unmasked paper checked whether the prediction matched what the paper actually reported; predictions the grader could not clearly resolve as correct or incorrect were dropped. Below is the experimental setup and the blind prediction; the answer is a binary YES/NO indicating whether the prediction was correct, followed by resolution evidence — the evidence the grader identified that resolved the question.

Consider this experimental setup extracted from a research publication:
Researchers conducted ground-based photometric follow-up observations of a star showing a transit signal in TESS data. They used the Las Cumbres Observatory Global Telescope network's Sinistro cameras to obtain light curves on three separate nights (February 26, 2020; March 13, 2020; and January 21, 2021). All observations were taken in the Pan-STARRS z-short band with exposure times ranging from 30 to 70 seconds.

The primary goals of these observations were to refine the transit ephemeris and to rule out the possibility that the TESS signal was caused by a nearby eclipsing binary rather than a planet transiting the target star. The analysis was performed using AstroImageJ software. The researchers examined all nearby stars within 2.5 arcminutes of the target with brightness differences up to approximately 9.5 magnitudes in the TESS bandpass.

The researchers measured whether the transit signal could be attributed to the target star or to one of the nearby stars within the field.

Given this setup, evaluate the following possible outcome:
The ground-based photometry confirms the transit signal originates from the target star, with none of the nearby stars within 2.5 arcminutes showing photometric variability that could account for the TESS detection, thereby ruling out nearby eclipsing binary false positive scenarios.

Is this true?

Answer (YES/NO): YES